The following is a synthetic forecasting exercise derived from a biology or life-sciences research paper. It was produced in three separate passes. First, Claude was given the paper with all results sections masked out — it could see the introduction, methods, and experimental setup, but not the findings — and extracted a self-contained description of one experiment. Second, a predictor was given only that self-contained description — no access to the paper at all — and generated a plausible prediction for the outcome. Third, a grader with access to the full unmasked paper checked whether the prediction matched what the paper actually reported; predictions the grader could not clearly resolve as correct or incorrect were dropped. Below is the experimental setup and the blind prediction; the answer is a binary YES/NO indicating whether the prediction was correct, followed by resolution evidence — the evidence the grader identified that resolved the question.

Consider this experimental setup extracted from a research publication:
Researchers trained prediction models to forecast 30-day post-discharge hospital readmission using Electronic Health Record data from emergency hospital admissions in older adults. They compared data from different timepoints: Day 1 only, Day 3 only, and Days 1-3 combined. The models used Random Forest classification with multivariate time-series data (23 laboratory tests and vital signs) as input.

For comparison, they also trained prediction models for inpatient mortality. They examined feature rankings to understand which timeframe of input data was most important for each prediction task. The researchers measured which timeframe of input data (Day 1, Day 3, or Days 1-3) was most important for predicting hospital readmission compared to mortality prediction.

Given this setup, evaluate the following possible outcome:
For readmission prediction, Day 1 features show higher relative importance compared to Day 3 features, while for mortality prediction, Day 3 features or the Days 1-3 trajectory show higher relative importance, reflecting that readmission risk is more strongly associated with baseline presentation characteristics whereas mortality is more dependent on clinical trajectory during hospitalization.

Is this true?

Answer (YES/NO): YES